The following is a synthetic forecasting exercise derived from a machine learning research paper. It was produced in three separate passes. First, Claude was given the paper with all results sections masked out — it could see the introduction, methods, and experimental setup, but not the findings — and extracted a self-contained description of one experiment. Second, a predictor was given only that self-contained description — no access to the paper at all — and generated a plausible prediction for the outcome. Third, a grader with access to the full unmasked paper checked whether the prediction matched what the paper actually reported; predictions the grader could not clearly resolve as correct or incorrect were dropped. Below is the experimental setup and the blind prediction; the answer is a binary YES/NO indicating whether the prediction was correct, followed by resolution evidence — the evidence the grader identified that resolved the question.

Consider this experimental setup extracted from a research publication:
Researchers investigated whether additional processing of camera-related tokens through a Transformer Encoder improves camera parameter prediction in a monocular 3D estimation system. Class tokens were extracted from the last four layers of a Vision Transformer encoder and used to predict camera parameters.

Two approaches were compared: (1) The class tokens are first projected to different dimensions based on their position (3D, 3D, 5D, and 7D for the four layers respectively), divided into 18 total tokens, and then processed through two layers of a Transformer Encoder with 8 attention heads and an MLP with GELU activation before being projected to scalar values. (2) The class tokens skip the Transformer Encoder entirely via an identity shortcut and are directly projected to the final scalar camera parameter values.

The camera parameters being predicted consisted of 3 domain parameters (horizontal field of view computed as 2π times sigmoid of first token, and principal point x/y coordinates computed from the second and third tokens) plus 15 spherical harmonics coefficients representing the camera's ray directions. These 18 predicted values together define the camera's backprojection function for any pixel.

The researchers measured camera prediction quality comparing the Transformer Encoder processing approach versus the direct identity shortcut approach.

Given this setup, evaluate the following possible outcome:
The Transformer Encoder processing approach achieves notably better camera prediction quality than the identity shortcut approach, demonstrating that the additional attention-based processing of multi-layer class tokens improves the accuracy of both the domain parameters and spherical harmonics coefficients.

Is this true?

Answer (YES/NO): NO